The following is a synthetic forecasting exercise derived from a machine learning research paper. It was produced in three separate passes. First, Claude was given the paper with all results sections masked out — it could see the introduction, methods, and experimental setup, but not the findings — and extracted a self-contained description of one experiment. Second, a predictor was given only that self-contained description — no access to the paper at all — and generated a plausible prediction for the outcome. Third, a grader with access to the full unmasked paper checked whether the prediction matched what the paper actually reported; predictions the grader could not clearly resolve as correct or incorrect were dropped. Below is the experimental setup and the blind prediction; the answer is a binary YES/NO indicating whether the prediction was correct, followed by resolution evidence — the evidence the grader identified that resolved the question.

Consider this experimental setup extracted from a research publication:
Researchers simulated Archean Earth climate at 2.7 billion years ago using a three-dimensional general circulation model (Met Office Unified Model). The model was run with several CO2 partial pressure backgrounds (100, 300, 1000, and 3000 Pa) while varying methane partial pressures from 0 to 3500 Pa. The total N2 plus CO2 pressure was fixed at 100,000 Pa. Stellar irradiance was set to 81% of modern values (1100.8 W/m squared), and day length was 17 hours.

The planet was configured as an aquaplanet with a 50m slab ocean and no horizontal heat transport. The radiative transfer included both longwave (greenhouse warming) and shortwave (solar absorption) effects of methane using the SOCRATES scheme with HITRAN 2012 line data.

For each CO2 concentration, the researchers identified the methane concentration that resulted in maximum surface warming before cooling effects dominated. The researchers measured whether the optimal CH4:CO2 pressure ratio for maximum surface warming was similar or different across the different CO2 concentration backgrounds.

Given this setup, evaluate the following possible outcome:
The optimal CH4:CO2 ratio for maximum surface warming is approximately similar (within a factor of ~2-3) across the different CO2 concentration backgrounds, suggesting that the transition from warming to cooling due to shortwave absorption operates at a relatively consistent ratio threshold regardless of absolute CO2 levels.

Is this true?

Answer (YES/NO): YES